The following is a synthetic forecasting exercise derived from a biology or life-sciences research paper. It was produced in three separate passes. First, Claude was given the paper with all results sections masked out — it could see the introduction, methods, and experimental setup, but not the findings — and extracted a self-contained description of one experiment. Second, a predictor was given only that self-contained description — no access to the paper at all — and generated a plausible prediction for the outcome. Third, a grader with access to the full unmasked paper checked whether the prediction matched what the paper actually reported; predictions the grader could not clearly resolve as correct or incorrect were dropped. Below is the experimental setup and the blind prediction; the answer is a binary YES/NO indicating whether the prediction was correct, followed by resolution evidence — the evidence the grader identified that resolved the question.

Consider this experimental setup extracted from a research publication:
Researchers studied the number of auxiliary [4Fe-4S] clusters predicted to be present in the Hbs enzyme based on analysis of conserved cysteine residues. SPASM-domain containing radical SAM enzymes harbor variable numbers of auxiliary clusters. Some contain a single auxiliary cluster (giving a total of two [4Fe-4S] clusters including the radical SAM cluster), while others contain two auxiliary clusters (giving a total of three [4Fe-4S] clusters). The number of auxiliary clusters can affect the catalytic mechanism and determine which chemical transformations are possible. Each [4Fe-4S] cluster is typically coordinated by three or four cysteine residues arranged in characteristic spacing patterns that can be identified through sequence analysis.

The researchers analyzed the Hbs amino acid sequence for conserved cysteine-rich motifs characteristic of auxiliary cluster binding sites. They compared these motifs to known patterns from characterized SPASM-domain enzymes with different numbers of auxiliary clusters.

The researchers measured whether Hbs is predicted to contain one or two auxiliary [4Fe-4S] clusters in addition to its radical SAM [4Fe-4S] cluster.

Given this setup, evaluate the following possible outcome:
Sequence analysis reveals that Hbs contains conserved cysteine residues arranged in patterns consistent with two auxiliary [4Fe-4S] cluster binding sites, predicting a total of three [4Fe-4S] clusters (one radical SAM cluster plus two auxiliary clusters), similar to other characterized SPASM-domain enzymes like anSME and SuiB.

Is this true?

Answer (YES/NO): YES